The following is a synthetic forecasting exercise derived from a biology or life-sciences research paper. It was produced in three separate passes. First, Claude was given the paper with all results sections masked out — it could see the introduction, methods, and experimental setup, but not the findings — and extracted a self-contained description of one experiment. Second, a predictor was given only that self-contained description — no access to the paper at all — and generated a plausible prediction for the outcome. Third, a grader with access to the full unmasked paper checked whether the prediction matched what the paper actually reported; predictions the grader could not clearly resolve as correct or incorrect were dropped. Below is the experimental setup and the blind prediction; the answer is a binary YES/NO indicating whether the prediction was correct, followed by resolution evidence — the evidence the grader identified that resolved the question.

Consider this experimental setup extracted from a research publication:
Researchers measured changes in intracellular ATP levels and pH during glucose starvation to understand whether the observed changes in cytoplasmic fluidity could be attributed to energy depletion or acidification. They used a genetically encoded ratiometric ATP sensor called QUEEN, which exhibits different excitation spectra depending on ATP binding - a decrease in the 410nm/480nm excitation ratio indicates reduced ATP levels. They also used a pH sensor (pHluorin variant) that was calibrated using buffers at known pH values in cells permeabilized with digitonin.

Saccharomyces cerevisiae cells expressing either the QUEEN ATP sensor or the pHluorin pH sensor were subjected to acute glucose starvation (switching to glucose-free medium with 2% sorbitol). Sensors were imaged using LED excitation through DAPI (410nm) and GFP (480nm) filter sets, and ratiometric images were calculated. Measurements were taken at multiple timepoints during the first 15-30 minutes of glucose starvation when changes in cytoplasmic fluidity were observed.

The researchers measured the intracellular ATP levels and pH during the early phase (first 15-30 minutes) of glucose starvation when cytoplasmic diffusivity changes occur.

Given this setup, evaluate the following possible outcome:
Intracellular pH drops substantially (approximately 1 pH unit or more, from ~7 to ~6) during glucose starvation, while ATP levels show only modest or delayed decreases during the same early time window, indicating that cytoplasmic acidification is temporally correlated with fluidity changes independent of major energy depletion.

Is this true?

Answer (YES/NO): NO